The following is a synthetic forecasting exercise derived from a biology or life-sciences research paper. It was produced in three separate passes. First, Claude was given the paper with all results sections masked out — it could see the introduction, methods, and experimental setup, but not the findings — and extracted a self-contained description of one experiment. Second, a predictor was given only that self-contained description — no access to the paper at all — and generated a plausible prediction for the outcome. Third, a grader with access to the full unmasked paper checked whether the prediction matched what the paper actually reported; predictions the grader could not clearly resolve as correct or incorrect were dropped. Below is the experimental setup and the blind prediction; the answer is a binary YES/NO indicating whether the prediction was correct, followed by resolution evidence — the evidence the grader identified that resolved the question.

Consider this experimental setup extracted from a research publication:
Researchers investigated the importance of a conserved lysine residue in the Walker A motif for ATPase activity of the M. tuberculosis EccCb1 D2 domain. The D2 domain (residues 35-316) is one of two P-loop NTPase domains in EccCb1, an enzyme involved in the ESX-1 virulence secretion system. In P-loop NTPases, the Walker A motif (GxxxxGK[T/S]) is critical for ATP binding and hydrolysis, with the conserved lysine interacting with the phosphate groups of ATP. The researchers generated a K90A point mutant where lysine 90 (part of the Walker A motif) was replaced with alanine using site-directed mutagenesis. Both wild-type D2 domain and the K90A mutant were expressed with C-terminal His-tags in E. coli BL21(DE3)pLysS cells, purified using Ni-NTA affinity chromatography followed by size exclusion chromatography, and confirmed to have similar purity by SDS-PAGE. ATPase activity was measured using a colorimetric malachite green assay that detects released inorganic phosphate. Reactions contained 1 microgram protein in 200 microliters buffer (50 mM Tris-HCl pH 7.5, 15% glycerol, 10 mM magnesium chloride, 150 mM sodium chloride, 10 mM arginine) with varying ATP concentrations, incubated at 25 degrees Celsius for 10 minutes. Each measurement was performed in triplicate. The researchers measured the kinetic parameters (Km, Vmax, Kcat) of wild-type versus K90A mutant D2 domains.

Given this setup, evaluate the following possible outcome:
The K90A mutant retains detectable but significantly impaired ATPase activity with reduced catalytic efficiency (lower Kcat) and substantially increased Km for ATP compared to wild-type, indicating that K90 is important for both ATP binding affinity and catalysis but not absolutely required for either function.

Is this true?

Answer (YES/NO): NO